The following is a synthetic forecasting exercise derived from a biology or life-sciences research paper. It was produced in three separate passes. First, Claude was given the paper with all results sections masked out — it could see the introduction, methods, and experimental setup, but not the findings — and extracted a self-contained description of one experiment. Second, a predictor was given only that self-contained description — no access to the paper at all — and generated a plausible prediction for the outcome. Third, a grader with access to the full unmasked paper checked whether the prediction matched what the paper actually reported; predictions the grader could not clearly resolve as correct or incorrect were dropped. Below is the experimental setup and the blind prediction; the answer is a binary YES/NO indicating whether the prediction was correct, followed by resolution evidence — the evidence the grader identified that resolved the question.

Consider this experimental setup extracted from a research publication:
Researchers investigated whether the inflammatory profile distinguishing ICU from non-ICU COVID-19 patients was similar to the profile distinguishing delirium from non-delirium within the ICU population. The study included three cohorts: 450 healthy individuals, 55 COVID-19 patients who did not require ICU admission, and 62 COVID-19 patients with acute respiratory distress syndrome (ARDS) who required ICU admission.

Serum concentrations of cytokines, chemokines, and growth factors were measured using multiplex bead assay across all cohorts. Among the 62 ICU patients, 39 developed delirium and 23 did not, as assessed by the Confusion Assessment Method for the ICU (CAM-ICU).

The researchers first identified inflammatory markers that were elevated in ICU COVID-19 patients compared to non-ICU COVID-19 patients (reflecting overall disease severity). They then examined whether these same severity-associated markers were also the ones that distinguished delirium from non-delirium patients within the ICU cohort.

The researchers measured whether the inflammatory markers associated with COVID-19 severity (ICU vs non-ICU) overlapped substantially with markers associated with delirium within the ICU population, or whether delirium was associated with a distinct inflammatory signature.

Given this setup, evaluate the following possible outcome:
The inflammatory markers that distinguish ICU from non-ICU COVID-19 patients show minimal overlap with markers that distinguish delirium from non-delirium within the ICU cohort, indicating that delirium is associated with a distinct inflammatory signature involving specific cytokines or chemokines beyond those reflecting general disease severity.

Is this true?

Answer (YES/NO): YES